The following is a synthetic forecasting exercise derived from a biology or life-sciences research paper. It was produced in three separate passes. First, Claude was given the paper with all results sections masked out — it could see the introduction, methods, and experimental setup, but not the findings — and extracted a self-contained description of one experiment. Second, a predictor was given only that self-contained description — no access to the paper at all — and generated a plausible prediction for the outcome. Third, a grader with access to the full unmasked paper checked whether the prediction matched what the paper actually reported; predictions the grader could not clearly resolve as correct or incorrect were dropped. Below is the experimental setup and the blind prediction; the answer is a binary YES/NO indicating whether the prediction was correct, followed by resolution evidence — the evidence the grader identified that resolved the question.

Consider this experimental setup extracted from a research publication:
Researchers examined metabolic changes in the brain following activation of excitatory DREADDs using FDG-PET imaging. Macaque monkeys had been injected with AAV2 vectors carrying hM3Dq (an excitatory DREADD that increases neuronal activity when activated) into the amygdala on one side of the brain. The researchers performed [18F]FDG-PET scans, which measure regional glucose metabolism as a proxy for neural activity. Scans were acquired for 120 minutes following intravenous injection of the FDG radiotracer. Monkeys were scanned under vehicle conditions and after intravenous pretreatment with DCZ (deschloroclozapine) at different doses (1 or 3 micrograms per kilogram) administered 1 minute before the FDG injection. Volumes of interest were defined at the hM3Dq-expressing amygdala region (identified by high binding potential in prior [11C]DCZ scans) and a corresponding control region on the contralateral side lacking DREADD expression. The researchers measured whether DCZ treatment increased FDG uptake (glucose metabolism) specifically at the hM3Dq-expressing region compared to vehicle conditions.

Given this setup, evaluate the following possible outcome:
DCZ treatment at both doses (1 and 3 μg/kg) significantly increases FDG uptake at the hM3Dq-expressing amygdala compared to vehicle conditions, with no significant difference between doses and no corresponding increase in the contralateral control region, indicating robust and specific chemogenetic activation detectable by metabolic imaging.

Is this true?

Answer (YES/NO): NO